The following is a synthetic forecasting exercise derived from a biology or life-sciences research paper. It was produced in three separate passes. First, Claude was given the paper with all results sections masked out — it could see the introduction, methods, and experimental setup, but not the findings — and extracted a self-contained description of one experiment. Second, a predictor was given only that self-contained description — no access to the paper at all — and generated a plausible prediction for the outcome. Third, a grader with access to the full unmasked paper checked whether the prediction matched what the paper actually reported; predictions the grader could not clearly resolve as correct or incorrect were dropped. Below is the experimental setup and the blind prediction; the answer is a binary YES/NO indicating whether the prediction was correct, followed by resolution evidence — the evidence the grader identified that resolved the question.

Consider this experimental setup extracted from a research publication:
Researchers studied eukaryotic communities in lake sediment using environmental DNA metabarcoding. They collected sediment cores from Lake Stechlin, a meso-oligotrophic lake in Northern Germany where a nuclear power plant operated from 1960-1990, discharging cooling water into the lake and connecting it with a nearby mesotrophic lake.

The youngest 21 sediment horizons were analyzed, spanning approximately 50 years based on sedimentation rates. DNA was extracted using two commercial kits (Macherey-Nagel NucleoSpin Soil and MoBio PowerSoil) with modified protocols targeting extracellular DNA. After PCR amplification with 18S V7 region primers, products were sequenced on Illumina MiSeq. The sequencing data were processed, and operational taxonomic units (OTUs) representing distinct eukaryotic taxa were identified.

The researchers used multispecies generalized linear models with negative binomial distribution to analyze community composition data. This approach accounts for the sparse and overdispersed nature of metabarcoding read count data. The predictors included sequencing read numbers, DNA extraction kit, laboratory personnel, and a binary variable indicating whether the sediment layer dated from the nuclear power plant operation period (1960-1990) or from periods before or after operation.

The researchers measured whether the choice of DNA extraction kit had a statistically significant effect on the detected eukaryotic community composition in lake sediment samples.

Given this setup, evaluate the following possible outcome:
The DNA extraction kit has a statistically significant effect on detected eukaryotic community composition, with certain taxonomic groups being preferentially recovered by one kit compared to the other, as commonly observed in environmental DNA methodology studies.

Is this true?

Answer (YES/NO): NO